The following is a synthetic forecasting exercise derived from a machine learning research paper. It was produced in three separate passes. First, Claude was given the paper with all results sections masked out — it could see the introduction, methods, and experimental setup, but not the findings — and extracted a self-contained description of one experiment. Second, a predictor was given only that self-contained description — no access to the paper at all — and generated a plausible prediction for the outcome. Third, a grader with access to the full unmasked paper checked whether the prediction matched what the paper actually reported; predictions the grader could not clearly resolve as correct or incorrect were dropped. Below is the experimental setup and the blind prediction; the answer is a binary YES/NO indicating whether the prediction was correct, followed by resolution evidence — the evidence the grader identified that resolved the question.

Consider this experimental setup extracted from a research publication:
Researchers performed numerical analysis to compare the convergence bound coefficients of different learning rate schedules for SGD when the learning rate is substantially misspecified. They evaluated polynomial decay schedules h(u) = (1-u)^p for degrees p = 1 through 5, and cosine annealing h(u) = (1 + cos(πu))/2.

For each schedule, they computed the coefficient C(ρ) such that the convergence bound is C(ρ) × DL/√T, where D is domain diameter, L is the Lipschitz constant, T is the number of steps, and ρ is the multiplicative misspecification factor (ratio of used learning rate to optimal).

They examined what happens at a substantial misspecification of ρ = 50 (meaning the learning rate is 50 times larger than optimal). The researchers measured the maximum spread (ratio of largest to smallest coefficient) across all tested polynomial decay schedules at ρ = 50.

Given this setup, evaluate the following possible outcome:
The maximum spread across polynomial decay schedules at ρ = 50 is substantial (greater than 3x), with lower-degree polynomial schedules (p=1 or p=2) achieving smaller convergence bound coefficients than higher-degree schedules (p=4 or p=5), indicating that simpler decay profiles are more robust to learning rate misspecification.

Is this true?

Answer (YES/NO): NO